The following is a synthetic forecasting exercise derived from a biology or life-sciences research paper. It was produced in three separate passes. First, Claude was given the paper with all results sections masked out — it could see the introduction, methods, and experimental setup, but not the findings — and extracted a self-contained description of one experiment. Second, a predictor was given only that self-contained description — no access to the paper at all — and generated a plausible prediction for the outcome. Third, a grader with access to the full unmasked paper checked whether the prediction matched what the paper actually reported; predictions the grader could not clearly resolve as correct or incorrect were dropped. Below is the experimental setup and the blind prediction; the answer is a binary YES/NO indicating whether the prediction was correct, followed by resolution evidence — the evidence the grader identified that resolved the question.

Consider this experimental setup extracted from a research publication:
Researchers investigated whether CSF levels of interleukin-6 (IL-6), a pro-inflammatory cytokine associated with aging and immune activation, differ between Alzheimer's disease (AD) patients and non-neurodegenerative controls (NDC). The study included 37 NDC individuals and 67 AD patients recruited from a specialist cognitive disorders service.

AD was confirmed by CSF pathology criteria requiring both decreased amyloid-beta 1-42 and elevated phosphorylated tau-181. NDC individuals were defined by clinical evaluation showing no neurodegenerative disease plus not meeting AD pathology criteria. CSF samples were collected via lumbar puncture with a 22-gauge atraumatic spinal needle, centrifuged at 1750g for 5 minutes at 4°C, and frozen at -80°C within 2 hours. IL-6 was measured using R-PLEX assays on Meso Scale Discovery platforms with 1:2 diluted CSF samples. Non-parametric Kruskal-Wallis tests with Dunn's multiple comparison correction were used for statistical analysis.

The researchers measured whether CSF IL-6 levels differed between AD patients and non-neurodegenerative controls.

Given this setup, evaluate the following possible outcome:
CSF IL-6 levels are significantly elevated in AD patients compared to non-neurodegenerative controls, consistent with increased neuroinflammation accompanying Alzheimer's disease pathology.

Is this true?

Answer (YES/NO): NO